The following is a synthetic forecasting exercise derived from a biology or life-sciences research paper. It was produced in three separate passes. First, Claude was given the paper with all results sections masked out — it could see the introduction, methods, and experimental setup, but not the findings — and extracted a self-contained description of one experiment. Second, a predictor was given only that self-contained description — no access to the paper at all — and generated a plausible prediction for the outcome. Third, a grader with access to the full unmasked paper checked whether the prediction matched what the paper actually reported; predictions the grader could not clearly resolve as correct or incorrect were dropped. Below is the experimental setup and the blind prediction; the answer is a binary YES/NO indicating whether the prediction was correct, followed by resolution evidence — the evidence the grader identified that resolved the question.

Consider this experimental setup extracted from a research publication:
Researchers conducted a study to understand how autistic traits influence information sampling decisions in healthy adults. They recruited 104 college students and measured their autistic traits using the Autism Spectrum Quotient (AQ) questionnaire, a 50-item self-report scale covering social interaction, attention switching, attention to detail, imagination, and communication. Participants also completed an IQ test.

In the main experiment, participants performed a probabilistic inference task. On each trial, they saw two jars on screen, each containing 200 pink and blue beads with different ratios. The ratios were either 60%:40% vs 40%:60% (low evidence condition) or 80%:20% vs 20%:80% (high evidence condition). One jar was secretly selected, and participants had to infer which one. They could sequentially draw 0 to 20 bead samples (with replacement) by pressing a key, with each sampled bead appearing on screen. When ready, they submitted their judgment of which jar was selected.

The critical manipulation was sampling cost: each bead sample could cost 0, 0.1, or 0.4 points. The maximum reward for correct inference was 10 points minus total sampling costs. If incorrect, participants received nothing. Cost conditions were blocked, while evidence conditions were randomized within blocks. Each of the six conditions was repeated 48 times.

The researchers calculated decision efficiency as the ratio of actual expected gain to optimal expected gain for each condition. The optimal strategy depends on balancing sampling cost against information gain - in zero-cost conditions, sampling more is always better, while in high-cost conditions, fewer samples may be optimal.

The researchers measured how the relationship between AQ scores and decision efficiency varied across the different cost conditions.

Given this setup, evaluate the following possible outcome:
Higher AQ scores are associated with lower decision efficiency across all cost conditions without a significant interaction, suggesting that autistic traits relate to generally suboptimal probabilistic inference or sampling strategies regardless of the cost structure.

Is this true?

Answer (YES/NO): NO